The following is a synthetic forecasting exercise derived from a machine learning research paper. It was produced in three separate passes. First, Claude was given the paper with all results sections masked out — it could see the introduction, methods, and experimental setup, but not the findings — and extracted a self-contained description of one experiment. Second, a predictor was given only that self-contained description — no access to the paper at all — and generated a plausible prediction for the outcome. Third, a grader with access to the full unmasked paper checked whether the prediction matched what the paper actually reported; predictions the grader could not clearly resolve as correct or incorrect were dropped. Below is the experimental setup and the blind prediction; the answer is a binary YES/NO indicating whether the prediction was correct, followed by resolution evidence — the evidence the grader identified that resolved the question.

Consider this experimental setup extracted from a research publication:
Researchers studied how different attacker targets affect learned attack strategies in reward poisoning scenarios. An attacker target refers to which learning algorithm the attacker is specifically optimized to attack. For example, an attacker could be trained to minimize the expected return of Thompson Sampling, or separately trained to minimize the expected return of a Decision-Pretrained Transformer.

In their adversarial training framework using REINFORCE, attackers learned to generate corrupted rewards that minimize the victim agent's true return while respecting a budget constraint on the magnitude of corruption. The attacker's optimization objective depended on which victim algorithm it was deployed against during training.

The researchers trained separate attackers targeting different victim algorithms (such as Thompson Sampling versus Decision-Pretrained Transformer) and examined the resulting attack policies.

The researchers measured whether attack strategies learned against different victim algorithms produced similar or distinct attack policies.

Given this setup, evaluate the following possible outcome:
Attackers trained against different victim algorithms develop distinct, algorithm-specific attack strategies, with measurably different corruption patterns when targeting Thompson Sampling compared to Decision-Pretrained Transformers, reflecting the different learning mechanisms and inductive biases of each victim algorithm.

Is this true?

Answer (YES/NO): YES